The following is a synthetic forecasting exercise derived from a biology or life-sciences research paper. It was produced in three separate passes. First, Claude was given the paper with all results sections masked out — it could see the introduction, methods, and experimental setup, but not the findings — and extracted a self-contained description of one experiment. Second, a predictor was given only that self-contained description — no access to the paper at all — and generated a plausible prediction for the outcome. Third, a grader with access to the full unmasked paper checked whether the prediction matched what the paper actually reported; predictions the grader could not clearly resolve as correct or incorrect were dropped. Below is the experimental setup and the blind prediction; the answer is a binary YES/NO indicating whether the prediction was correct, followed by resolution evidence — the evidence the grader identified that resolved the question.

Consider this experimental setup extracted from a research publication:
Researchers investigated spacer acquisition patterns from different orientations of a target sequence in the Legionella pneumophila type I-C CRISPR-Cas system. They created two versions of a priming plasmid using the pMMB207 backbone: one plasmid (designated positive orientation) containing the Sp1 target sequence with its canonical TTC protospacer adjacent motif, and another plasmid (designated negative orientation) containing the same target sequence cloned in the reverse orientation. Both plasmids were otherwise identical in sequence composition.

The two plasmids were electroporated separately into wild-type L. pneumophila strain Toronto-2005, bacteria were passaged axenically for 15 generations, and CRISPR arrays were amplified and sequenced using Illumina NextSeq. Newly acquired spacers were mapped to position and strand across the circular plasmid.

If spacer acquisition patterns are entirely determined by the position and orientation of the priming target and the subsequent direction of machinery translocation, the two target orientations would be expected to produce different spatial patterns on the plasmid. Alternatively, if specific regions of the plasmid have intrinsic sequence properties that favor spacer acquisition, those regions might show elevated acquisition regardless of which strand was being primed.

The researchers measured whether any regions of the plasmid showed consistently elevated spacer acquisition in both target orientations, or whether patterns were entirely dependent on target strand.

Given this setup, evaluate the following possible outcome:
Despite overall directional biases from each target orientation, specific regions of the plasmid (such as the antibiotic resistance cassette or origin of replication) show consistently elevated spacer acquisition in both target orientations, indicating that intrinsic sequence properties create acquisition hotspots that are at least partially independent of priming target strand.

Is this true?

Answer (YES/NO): NO